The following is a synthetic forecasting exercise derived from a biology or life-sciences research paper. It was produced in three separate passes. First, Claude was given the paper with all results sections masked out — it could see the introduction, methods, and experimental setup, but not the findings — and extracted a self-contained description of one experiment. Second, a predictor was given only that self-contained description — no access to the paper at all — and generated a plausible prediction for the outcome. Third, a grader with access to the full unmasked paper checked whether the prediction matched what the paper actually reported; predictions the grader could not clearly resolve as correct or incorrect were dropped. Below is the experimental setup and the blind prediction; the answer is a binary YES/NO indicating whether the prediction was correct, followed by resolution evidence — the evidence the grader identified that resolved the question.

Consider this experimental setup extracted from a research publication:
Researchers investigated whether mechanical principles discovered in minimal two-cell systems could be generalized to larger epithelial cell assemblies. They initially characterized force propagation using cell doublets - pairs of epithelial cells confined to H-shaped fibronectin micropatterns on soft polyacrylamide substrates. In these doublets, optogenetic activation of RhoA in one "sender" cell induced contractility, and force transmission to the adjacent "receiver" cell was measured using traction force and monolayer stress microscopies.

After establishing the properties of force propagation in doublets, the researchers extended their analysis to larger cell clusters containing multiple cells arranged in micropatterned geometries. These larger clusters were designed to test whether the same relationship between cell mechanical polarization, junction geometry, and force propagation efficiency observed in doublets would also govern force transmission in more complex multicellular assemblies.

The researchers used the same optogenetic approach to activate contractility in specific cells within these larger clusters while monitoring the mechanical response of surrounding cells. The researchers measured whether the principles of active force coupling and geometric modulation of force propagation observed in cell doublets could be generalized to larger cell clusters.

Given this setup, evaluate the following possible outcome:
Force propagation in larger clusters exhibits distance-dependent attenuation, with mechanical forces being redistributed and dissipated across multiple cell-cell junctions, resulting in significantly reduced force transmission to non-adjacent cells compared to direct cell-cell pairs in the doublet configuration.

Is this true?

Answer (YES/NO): NO